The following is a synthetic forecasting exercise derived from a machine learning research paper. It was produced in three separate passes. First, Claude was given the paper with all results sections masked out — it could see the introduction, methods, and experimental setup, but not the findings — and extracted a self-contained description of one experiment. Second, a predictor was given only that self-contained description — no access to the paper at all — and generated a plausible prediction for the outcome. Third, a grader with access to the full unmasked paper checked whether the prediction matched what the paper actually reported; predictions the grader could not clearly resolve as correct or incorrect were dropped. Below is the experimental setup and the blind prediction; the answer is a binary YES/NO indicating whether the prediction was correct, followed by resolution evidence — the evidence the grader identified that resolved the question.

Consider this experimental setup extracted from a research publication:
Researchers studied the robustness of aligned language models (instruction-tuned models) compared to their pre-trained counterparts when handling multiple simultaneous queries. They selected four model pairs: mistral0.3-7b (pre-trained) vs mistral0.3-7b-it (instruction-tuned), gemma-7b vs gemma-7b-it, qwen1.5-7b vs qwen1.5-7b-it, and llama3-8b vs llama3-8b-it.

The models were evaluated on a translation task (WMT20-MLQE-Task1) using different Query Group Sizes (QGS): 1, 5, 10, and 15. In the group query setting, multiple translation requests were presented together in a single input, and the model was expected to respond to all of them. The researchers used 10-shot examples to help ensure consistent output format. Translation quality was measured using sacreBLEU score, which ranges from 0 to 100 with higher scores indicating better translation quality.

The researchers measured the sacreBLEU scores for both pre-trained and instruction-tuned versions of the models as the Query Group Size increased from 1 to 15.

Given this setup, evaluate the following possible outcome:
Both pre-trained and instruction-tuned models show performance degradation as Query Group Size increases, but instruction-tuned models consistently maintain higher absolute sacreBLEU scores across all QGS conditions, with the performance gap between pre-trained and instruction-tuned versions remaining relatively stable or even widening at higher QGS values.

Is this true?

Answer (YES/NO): NO